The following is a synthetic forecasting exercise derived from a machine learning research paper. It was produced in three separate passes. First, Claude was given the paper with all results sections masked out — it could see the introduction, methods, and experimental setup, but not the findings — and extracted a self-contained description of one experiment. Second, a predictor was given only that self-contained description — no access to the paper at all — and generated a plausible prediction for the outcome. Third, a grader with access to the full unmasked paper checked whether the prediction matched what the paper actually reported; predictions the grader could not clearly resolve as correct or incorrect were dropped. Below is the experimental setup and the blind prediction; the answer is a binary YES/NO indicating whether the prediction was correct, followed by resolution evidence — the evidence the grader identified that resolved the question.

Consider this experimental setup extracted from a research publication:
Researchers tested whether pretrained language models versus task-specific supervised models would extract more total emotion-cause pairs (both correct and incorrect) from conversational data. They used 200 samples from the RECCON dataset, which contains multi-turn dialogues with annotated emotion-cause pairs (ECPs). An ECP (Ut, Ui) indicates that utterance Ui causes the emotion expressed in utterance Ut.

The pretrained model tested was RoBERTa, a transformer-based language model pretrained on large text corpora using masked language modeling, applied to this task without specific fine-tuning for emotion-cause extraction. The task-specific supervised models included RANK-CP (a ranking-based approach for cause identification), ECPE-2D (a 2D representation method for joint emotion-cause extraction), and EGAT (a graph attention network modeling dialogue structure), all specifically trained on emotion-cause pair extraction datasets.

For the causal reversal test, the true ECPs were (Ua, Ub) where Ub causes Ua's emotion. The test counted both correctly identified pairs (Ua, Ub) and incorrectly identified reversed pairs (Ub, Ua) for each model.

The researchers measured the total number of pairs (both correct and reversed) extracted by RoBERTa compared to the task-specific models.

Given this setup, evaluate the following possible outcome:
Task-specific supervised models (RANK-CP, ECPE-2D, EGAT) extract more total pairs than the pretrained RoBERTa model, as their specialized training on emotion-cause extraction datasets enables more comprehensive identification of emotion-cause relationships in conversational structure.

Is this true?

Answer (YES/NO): YES